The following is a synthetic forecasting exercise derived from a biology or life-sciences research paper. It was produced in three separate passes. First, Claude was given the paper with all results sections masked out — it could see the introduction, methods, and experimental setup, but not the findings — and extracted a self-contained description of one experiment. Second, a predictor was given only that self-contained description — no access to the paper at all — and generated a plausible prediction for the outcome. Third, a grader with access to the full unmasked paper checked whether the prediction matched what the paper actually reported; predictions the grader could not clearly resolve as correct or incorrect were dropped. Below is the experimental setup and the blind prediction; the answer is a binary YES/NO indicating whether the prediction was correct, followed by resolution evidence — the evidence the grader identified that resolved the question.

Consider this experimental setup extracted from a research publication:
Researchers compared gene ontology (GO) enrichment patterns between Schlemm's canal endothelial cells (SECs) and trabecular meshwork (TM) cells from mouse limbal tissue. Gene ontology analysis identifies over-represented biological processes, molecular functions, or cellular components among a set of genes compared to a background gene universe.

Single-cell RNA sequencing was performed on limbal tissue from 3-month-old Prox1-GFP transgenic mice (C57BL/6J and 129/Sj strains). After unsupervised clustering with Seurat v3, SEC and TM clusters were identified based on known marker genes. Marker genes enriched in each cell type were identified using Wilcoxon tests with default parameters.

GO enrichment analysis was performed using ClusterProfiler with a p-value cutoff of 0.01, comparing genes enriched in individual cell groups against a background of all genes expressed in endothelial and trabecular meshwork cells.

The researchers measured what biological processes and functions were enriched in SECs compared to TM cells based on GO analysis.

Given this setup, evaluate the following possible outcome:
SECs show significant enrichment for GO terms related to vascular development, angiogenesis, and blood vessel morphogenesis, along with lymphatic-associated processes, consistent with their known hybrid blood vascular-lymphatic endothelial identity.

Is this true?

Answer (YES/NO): NO